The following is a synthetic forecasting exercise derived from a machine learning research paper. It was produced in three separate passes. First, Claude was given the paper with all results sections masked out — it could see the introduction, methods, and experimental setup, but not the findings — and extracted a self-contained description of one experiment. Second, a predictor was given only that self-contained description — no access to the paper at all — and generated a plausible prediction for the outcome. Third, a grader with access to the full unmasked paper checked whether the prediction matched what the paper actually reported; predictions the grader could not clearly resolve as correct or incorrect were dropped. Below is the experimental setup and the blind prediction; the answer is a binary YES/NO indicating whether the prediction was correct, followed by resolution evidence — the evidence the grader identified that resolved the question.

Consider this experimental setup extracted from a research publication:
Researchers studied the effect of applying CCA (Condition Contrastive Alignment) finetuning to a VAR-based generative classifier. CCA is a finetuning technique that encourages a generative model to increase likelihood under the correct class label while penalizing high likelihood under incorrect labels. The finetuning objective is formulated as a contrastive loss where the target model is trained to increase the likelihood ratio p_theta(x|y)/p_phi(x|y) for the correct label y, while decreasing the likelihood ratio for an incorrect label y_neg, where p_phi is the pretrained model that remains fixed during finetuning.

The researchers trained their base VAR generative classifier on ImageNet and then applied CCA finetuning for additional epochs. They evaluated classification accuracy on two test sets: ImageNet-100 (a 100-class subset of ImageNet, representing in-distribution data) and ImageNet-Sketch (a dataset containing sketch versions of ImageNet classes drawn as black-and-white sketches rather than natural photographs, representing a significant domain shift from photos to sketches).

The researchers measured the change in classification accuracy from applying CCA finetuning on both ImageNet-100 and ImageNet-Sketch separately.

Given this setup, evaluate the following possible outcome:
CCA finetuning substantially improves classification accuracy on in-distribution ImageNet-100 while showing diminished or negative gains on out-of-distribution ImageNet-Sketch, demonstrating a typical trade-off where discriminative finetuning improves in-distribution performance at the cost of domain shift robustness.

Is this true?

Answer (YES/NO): YES